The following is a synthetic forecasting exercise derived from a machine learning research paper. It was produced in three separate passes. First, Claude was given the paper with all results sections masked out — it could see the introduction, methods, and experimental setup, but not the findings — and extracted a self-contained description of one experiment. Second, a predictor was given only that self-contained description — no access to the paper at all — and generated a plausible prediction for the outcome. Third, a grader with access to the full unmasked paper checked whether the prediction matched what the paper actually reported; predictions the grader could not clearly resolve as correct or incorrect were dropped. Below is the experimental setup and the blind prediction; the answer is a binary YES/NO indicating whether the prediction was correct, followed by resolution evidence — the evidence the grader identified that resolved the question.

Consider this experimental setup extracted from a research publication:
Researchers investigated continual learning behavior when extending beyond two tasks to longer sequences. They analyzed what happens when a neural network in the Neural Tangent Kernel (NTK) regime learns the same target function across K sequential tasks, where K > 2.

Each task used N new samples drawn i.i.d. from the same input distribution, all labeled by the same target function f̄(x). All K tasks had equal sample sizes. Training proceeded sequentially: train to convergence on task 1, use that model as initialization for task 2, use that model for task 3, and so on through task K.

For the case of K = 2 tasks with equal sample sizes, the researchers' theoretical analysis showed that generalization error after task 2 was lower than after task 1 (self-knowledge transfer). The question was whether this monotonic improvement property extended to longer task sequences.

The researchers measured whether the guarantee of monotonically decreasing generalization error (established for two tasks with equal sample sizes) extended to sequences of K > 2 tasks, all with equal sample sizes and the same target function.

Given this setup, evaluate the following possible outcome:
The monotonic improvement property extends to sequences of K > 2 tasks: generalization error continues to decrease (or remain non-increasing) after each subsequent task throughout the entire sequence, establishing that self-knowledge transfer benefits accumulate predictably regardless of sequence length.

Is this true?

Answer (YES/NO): YES